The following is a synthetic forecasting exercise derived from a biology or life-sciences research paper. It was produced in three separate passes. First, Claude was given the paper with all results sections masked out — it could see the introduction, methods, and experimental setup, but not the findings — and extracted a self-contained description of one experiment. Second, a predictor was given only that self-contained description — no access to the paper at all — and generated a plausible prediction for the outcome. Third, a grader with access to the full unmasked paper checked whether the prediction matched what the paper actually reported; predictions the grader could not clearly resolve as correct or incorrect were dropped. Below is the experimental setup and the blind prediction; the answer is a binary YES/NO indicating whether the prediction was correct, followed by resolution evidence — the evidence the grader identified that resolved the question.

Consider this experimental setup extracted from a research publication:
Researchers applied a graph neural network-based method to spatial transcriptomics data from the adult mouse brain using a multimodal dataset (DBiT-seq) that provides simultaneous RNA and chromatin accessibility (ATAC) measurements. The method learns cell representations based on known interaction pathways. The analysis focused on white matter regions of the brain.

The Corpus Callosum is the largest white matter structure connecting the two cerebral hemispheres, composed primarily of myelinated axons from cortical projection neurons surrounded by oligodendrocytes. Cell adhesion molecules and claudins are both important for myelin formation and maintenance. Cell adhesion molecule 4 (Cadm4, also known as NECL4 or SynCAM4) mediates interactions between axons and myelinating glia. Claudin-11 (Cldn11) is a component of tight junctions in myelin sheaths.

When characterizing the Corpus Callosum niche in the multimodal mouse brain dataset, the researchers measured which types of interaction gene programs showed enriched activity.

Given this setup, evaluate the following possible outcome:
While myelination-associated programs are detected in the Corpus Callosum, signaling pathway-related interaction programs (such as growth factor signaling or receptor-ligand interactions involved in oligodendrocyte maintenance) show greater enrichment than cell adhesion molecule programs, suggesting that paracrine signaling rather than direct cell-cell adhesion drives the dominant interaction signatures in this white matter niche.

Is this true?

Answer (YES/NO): NO